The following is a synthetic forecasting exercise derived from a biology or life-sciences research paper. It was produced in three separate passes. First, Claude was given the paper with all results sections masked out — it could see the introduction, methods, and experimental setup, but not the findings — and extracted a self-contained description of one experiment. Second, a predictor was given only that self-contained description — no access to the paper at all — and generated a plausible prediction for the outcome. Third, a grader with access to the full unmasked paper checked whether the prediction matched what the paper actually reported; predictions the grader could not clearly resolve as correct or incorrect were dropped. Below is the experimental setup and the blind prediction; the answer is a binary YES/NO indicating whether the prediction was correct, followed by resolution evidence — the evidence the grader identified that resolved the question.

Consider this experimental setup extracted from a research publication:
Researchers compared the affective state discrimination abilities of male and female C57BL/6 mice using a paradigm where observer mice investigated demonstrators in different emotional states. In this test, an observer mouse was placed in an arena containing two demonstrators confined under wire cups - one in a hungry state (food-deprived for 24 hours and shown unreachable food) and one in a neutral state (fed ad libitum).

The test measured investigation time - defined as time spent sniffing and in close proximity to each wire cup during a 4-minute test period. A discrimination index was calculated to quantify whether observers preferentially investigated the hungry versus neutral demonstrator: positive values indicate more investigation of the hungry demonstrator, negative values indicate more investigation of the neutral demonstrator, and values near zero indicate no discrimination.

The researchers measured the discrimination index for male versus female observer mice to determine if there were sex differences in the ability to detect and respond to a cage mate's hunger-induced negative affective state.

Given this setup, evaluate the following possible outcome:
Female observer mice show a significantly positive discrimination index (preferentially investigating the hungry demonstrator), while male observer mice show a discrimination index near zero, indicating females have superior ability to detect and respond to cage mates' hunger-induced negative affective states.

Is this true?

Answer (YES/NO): NO